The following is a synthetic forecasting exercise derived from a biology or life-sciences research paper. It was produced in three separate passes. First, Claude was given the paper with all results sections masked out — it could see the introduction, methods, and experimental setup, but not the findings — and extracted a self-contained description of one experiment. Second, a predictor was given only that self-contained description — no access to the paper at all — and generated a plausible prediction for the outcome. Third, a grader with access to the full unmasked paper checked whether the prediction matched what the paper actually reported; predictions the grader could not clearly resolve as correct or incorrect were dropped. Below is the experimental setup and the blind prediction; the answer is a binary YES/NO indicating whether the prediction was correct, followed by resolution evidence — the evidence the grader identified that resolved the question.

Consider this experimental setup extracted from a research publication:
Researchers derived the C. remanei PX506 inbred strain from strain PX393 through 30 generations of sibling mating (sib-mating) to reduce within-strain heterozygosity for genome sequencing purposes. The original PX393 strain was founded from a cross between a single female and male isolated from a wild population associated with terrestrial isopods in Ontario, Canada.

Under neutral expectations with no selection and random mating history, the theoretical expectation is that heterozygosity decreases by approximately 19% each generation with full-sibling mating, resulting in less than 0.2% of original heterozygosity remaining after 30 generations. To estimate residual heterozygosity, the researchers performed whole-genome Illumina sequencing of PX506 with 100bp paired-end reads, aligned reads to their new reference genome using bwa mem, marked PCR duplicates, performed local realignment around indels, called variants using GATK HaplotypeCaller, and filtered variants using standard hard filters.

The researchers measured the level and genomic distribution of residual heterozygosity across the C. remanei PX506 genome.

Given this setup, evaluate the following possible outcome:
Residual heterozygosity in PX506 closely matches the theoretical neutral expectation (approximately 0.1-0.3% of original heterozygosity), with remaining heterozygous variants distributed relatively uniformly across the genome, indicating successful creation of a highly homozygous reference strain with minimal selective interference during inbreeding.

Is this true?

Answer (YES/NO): NO